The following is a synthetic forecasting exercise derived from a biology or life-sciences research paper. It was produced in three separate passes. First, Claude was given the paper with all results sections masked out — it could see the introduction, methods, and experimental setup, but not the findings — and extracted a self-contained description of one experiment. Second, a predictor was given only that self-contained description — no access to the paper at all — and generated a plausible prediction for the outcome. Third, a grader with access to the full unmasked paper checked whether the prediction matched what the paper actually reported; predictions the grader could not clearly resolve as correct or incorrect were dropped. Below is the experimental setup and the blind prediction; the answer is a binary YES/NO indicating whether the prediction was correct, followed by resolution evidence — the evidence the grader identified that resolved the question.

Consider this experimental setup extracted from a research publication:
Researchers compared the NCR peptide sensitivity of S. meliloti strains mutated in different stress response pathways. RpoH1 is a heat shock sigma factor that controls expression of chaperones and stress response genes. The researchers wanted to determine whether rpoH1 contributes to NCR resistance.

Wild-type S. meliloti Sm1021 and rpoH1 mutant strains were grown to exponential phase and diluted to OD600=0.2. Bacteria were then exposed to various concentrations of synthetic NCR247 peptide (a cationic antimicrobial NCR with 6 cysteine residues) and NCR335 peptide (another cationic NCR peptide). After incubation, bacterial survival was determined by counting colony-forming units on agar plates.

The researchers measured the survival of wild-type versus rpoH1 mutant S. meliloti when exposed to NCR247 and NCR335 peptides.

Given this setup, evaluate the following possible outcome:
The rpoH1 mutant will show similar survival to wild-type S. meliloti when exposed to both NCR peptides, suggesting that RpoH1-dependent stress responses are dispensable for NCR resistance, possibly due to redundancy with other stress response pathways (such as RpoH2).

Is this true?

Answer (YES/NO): NO